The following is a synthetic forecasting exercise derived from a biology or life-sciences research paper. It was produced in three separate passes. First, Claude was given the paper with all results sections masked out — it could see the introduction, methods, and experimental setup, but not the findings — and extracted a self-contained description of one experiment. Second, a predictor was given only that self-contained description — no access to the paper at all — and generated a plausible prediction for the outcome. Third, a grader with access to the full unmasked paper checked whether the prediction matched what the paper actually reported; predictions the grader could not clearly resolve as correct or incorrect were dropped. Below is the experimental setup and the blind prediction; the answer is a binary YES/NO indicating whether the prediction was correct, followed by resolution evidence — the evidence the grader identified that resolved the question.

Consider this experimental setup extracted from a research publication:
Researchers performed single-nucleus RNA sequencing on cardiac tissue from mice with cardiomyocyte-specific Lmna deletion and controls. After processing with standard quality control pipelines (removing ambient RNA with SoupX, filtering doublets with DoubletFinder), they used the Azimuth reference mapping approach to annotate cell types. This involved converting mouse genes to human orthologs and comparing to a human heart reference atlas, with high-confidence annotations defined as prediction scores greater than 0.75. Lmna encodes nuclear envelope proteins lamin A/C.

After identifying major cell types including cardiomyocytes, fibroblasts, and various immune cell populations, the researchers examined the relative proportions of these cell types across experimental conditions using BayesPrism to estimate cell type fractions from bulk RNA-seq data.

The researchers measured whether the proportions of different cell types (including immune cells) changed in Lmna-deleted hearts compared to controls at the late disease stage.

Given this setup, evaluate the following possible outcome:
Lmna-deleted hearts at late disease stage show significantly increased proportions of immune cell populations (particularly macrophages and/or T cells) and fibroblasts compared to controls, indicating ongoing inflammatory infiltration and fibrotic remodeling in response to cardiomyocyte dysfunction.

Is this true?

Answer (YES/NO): NO